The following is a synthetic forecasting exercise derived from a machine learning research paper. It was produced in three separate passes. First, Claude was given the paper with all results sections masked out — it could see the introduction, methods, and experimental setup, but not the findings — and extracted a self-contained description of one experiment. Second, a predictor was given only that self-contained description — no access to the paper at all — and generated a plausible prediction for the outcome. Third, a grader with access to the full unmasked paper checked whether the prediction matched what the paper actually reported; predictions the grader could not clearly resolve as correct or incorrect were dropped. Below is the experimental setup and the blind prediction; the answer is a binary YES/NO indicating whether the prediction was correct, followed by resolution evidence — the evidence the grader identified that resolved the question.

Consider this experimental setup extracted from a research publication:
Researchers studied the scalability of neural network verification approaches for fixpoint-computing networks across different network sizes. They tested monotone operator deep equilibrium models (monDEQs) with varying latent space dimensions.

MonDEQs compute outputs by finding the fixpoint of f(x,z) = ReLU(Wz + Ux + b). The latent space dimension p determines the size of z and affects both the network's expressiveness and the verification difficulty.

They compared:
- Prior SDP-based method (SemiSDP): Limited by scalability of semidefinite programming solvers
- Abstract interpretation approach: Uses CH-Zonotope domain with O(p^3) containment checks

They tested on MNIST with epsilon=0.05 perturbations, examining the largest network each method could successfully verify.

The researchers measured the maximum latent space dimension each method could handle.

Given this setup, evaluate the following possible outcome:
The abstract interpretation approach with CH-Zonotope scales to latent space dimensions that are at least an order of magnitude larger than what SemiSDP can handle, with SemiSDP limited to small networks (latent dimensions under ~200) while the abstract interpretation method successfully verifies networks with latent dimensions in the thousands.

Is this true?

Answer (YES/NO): NO